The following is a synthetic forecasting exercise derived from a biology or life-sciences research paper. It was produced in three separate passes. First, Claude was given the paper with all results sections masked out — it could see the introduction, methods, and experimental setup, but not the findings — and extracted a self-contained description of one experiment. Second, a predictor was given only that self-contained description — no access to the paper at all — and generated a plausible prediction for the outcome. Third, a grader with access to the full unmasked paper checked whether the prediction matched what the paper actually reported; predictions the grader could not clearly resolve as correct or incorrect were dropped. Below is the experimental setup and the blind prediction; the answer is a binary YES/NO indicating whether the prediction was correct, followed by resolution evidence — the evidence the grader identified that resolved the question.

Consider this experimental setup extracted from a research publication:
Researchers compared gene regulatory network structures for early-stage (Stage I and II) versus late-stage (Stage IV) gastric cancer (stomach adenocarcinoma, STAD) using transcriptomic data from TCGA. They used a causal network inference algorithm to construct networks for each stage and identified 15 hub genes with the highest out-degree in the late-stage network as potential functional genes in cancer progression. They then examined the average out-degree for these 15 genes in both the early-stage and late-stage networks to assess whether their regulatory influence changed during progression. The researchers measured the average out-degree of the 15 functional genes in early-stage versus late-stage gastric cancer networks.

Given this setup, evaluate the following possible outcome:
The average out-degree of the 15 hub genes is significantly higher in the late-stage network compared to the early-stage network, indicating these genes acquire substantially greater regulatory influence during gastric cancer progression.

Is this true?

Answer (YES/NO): NO